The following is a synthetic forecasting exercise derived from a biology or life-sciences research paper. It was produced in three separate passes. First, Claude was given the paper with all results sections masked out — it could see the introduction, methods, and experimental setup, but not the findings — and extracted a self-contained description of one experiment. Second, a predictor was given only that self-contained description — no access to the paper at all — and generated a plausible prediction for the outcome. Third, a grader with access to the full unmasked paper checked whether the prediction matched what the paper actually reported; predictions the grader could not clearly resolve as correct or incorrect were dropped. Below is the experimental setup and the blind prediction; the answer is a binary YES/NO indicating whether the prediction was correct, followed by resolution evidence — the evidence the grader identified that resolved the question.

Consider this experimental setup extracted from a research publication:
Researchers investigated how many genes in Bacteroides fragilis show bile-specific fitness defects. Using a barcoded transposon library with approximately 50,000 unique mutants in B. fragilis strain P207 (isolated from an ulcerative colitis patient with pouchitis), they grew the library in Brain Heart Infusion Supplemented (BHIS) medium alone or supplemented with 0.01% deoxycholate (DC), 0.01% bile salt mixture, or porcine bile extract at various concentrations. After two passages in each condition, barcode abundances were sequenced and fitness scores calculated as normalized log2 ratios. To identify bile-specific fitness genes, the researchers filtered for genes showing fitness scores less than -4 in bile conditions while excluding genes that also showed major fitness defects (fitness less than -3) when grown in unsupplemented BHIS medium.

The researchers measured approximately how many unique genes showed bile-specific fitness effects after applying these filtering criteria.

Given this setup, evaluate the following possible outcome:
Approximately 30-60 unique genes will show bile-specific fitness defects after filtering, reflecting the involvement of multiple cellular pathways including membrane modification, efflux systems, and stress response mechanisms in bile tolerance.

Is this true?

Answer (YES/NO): NO